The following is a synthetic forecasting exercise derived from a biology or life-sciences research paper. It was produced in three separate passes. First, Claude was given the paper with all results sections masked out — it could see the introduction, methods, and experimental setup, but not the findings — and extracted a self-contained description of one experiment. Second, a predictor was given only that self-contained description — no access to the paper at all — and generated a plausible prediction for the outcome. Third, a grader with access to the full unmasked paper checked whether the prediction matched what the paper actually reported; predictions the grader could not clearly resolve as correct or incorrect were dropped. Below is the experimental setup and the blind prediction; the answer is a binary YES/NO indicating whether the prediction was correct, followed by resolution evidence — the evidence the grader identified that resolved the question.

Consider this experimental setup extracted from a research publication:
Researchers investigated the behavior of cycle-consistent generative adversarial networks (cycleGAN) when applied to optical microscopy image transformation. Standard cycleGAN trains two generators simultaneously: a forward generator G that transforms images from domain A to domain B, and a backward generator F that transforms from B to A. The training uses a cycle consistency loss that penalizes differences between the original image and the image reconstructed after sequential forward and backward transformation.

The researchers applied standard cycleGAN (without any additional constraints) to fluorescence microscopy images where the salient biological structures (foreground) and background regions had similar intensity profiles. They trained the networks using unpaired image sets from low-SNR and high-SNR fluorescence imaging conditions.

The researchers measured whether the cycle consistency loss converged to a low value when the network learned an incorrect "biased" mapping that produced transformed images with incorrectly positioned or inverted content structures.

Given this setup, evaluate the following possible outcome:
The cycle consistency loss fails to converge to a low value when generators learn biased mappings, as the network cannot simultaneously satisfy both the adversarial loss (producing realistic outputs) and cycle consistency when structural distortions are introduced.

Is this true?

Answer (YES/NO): NO